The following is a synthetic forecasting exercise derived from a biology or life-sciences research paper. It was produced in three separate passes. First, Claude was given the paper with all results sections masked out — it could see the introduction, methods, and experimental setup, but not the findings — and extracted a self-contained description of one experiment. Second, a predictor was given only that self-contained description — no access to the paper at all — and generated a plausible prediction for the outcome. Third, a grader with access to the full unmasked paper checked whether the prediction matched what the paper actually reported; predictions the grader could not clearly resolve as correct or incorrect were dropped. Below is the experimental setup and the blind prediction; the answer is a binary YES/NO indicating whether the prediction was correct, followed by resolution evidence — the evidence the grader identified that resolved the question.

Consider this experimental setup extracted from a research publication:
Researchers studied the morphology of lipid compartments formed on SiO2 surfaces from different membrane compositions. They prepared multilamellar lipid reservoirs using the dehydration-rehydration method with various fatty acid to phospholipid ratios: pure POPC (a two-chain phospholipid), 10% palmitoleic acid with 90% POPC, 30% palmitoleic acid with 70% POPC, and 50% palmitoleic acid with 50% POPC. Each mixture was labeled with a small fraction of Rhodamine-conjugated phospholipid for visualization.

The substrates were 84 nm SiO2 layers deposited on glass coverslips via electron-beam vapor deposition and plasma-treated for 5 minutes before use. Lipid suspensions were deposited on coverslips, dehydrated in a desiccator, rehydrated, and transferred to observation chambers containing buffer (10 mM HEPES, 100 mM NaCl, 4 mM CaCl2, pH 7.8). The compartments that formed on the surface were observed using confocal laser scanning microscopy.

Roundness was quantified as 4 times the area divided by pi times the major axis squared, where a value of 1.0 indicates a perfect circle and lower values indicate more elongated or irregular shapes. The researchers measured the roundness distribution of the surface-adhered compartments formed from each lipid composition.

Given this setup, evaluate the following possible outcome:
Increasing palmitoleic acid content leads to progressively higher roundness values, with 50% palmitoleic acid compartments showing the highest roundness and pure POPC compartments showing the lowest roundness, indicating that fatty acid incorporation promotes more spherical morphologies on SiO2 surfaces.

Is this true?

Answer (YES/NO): NO